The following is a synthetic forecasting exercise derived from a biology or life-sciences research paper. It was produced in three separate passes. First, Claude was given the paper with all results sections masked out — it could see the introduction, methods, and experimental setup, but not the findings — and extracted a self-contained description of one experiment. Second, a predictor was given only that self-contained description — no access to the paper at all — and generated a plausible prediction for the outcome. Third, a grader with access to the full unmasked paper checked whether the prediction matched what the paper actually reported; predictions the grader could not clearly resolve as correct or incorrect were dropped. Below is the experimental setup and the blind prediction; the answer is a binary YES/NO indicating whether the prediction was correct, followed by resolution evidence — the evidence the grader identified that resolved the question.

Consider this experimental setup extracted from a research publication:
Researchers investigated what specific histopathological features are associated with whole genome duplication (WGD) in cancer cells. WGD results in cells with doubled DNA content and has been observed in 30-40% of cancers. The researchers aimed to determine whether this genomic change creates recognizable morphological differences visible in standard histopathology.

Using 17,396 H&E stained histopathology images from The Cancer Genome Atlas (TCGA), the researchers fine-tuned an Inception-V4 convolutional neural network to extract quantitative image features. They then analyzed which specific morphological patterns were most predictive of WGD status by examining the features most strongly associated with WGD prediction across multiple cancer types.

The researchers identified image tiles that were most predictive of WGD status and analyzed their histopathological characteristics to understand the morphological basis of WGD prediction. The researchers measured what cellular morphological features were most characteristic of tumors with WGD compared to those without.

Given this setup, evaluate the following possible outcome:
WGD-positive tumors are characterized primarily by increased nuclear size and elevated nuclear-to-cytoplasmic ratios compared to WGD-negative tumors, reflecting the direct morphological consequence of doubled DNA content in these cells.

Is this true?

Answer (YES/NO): NO